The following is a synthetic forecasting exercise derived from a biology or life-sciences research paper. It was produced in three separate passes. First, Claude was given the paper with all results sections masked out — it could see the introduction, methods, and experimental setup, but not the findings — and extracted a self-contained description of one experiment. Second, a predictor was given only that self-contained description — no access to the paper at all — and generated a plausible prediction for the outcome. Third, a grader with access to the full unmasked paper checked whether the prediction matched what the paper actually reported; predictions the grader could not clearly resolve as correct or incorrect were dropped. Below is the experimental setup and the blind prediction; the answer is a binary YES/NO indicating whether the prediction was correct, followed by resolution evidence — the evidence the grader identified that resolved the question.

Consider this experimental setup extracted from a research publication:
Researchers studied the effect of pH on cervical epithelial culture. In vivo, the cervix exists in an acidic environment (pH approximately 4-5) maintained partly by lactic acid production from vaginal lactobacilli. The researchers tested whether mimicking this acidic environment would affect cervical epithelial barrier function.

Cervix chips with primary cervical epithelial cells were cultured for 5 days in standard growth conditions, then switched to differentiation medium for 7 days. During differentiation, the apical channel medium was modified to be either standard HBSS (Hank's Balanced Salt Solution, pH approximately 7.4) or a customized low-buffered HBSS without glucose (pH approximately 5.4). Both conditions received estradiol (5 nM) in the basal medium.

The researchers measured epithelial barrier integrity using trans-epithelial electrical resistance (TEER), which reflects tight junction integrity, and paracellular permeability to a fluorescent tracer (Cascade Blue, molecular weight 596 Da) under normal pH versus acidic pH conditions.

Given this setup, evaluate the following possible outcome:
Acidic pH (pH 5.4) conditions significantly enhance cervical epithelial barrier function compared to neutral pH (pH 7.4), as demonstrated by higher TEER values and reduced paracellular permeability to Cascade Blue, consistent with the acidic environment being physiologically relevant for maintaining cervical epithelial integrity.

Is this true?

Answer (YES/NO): NO